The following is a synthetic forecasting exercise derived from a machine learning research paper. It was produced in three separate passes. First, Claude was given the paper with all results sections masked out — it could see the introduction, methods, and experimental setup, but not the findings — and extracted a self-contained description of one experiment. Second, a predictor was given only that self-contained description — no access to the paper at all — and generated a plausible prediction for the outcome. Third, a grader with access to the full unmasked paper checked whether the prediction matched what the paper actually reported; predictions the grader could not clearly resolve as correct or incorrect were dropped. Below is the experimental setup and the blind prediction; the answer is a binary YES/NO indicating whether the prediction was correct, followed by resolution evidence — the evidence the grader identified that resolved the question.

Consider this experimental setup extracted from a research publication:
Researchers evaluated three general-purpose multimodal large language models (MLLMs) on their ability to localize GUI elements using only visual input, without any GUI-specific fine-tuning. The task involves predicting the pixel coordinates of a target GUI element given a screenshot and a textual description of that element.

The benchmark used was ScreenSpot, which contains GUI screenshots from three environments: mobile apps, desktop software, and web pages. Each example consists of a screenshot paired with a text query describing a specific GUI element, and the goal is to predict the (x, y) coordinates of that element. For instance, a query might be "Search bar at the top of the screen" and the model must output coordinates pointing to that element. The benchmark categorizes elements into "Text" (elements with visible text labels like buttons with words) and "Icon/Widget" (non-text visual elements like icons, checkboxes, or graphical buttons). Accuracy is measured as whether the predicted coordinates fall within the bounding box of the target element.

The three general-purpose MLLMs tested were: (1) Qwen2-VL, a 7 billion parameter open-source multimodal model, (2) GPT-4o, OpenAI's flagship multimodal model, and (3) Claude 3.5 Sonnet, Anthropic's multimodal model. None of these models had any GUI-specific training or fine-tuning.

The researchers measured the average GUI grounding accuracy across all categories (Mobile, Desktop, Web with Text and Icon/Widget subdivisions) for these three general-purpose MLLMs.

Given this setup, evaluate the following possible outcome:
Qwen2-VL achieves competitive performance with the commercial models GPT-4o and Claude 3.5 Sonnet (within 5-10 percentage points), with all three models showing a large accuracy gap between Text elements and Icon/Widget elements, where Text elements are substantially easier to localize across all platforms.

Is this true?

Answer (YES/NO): NO